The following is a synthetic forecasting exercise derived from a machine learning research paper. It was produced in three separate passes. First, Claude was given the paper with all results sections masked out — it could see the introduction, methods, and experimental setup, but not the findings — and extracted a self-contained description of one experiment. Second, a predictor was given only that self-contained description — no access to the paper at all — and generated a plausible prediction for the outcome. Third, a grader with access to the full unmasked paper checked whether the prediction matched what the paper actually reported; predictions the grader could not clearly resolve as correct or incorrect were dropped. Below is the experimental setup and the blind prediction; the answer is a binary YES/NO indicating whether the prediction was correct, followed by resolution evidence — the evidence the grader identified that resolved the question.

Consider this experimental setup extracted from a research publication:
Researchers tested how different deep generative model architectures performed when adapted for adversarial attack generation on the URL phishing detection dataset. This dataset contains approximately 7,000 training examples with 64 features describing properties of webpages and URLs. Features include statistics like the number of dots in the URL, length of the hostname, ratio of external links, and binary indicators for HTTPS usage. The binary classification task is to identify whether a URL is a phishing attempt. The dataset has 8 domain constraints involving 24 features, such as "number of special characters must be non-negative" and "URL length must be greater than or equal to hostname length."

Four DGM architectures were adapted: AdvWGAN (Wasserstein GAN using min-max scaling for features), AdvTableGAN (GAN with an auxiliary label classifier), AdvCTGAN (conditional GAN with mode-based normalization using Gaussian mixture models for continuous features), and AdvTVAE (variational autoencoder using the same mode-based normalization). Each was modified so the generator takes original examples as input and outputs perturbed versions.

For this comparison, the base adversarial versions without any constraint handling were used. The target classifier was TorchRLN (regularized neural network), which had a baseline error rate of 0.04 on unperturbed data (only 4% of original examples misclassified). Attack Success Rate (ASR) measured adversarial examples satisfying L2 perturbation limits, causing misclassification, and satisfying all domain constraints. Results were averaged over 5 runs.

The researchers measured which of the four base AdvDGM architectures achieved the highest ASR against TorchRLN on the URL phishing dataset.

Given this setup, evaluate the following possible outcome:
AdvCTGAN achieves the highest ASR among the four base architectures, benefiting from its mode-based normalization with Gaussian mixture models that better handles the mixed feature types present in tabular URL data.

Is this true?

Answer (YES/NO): NO